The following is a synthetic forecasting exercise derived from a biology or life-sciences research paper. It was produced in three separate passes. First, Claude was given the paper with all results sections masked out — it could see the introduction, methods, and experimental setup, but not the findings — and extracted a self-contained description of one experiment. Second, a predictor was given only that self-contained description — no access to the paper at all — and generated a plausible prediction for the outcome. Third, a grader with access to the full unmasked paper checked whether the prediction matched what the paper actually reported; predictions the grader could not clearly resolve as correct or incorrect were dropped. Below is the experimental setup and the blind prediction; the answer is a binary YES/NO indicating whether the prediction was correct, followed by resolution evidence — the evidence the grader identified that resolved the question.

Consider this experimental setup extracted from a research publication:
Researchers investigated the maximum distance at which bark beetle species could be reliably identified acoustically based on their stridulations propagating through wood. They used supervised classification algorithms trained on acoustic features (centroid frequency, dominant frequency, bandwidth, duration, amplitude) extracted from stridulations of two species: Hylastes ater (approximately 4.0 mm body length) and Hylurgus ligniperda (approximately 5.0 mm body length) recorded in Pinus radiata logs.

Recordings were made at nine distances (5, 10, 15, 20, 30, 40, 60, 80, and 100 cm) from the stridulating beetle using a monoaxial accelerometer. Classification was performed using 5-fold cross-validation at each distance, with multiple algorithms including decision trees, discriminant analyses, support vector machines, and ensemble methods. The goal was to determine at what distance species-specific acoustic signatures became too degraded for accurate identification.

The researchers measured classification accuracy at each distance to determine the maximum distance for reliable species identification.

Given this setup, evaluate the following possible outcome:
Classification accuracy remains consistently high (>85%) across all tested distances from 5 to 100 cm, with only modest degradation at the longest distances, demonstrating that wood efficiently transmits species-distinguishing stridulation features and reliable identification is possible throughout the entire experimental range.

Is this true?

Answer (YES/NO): NO